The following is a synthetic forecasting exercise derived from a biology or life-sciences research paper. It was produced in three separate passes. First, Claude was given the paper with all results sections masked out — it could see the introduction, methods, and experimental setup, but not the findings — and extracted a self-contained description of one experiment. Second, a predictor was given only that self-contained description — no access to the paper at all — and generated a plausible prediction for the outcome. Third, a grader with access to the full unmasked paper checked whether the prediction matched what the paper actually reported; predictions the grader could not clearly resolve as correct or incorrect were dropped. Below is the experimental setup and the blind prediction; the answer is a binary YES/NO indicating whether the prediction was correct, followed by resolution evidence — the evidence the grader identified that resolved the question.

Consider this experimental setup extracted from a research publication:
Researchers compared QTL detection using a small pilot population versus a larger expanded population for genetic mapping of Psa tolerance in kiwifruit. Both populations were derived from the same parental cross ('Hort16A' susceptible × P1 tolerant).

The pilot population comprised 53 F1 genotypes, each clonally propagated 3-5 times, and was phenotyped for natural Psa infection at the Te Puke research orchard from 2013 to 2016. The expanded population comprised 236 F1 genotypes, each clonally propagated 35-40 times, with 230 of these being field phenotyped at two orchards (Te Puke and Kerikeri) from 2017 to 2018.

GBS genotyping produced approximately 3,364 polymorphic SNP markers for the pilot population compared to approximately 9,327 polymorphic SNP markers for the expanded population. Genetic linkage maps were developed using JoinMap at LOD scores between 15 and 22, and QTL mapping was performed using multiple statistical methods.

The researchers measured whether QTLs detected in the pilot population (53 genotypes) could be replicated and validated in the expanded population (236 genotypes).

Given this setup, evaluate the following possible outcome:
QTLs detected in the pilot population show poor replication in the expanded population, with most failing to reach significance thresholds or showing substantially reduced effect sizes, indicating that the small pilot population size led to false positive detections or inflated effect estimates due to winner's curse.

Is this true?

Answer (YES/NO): NO